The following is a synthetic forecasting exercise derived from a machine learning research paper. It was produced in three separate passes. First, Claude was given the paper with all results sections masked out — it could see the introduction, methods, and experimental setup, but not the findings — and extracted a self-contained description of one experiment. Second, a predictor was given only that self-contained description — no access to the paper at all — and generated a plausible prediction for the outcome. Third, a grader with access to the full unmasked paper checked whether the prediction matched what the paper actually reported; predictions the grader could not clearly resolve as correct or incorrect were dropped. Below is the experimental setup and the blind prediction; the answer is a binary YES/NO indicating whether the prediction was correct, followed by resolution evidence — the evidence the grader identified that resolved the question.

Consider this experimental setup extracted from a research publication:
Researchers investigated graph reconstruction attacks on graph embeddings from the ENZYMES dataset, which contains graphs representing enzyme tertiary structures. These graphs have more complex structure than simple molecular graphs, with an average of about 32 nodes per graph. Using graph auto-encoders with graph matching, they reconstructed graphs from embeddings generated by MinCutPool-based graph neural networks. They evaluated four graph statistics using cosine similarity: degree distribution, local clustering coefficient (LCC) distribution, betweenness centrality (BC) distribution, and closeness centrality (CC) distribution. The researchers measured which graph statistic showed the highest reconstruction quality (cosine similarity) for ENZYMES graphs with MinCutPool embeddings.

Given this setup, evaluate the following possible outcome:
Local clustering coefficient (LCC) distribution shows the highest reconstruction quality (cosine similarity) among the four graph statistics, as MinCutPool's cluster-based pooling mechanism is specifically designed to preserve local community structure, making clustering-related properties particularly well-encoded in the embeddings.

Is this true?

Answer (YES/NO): NO